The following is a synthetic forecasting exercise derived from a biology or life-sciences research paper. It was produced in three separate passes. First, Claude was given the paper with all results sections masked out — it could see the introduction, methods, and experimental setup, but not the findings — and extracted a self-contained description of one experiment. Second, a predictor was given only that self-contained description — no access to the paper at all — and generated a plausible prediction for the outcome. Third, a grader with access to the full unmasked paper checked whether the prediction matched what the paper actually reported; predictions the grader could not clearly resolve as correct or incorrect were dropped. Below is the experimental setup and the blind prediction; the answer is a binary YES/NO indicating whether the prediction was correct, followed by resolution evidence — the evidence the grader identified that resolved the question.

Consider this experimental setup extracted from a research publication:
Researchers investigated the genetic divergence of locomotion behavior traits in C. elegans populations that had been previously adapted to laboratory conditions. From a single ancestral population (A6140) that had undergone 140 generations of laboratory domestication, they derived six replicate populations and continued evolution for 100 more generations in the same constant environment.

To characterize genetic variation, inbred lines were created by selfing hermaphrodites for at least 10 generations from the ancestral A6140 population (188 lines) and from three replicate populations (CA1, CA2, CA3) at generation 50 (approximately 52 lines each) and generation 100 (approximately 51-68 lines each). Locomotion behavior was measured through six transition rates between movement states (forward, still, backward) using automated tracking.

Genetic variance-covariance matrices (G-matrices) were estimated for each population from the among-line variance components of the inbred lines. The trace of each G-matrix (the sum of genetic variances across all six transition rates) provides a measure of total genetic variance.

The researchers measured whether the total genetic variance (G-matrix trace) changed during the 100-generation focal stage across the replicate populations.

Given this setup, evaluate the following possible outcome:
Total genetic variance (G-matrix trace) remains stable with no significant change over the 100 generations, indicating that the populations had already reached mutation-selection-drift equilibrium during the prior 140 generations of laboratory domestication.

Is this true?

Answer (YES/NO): NO